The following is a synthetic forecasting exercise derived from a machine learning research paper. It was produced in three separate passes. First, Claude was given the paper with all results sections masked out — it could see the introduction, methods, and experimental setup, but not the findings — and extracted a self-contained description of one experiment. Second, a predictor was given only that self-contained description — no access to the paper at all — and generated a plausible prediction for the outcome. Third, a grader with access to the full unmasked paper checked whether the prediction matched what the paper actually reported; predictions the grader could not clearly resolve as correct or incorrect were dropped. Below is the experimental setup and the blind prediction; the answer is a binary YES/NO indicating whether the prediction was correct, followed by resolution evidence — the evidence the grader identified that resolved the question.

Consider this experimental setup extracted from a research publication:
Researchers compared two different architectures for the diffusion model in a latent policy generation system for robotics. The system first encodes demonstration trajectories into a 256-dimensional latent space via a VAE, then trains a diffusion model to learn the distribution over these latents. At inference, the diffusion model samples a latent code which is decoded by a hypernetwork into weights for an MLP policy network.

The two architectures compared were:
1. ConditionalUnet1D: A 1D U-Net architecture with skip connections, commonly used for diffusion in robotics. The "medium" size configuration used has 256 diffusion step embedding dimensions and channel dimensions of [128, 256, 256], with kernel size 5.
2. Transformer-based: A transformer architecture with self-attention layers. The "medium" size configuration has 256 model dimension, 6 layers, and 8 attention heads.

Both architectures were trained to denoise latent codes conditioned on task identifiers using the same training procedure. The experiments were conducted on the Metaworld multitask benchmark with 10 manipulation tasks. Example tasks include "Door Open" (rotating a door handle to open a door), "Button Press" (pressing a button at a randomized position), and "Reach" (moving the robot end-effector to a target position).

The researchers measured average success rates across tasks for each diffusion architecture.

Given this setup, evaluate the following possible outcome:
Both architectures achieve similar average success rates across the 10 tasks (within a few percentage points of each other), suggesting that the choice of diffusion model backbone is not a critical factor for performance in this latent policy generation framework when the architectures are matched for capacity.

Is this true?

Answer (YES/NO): NO